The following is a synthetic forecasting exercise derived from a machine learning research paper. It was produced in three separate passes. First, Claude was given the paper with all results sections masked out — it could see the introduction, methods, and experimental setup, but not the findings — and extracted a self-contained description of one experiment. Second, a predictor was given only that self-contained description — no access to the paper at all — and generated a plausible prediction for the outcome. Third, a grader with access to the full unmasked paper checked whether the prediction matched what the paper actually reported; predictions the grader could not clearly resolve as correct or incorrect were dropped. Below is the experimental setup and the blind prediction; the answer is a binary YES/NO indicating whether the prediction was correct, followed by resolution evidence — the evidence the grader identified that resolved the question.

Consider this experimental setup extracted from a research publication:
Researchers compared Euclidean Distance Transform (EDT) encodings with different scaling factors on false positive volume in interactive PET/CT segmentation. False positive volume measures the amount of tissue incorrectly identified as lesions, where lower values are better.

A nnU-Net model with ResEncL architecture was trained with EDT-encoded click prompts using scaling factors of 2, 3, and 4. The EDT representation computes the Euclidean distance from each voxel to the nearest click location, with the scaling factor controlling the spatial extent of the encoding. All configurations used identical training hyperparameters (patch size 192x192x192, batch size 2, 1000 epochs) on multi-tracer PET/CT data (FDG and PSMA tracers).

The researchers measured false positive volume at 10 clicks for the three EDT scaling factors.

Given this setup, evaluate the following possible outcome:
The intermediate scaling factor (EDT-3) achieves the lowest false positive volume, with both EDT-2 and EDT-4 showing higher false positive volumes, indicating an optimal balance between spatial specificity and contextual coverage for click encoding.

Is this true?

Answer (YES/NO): NO